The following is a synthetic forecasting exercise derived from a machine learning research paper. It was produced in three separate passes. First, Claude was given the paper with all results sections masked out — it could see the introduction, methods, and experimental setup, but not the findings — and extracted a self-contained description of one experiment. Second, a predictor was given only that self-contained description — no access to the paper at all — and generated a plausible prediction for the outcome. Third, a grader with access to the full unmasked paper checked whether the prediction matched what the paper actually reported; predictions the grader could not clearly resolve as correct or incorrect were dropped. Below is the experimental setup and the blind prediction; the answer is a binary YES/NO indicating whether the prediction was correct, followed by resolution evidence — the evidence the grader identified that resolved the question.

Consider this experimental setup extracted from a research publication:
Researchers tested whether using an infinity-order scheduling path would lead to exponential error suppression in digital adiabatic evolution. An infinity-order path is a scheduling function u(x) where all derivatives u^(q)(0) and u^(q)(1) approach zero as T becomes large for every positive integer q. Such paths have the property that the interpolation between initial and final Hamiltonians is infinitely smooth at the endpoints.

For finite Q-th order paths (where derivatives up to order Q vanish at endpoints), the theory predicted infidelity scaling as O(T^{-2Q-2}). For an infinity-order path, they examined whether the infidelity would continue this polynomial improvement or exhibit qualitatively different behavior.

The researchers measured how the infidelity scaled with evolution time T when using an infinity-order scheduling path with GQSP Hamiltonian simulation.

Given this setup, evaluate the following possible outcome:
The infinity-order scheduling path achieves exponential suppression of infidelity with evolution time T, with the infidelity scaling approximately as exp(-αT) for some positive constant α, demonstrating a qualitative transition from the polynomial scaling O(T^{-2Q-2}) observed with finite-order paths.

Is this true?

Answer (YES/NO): YES